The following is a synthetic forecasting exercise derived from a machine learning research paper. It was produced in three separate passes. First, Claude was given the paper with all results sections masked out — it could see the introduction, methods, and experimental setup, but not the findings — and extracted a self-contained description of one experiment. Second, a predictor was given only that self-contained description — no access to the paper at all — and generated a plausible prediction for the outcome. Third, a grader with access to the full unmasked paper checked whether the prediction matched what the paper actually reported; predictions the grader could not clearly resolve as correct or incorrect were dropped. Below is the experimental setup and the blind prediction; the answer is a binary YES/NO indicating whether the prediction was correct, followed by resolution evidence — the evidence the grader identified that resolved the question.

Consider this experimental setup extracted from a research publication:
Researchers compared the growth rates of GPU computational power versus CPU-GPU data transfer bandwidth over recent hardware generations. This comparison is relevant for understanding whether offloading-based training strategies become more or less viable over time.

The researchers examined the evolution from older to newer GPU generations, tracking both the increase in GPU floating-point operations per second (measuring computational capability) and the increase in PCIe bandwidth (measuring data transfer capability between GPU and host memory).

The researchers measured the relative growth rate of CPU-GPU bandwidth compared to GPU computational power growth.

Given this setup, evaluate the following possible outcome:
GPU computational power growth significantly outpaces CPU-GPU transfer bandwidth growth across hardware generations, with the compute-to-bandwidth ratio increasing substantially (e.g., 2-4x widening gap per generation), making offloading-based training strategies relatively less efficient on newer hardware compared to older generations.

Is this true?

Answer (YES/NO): NO